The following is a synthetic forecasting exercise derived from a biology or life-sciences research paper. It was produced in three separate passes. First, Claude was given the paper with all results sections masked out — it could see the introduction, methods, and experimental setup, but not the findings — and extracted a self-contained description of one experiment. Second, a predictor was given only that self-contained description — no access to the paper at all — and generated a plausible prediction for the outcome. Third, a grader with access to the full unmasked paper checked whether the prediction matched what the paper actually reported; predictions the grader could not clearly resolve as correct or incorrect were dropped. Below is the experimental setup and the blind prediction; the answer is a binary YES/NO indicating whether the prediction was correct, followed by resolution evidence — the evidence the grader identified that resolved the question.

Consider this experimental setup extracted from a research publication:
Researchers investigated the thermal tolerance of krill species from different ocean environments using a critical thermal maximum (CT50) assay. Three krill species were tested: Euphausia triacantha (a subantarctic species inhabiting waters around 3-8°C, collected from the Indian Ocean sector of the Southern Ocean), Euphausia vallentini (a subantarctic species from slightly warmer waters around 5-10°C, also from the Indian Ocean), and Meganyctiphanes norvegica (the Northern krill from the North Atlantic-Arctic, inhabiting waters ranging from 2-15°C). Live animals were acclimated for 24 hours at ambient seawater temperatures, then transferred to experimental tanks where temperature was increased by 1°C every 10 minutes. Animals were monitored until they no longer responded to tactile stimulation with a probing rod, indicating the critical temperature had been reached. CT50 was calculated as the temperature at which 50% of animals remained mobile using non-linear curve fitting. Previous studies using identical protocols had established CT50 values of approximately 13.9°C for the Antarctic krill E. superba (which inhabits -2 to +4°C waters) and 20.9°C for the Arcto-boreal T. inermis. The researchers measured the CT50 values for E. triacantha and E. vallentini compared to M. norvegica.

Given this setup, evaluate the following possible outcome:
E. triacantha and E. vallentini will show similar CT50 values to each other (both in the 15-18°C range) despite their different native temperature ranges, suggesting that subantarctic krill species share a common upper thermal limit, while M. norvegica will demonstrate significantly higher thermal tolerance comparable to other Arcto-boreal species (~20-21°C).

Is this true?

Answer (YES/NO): NO